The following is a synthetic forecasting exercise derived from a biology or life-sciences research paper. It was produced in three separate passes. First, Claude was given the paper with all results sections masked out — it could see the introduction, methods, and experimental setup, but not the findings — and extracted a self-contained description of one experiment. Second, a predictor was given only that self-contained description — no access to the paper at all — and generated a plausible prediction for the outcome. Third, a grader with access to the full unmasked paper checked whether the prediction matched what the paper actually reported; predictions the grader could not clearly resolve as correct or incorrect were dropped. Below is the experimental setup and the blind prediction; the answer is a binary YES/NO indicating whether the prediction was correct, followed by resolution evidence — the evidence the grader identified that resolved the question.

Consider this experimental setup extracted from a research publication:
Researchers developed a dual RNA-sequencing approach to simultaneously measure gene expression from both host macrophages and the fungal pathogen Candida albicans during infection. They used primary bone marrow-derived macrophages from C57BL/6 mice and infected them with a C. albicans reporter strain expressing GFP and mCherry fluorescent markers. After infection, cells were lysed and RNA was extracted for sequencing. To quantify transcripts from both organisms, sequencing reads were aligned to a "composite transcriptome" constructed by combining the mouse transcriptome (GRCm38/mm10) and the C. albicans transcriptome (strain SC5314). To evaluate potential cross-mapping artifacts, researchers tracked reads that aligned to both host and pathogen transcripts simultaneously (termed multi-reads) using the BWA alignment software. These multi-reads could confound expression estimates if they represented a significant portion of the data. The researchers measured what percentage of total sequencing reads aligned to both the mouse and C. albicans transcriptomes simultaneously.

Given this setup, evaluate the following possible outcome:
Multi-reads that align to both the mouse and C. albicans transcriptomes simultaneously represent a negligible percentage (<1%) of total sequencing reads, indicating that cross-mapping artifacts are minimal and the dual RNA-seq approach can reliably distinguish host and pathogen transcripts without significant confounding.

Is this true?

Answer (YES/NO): NO